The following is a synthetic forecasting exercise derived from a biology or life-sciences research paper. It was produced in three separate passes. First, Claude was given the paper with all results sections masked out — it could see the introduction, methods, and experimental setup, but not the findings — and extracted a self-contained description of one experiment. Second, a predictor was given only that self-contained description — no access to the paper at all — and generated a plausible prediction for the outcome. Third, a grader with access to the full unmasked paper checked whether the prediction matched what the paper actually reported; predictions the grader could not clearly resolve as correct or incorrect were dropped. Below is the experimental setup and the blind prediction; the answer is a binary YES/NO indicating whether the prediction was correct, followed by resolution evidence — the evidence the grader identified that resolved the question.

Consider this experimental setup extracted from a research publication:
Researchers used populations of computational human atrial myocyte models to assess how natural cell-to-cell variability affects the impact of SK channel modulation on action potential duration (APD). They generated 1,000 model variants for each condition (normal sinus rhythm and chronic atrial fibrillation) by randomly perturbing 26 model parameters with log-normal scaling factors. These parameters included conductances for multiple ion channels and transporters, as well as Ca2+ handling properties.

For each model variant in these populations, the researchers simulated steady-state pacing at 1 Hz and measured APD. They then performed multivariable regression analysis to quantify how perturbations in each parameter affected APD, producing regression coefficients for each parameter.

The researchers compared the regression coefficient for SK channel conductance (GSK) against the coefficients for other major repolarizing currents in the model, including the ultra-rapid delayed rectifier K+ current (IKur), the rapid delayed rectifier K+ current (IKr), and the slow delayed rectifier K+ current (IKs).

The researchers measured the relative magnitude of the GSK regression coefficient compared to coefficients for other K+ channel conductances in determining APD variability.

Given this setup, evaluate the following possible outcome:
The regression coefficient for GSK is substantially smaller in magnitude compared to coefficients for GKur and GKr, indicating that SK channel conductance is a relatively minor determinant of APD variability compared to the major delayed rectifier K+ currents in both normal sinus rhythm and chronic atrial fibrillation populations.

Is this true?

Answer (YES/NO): NO